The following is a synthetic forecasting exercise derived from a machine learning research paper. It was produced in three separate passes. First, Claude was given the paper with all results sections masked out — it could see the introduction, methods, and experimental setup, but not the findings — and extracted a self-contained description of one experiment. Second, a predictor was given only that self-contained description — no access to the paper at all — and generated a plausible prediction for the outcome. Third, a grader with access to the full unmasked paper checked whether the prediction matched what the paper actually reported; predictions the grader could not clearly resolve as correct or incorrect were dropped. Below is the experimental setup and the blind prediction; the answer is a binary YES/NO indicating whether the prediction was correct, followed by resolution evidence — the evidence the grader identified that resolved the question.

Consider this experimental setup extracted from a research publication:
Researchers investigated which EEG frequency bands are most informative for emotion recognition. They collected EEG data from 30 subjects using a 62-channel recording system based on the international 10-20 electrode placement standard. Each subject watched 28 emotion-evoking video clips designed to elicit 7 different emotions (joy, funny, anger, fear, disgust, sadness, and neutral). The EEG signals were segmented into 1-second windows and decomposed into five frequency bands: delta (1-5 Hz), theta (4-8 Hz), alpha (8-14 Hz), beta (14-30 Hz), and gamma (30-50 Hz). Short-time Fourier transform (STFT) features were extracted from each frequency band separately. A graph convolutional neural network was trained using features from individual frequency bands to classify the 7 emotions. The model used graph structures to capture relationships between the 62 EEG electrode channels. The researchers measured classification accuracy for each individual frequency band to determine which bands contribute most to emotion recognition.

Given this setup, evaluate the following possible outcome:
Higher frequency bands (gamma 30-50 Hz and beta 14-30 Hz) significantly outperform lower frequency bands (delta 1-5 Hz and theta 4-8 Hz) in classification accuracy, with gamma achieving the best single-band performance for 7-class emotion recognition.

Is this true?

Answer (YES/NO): YES